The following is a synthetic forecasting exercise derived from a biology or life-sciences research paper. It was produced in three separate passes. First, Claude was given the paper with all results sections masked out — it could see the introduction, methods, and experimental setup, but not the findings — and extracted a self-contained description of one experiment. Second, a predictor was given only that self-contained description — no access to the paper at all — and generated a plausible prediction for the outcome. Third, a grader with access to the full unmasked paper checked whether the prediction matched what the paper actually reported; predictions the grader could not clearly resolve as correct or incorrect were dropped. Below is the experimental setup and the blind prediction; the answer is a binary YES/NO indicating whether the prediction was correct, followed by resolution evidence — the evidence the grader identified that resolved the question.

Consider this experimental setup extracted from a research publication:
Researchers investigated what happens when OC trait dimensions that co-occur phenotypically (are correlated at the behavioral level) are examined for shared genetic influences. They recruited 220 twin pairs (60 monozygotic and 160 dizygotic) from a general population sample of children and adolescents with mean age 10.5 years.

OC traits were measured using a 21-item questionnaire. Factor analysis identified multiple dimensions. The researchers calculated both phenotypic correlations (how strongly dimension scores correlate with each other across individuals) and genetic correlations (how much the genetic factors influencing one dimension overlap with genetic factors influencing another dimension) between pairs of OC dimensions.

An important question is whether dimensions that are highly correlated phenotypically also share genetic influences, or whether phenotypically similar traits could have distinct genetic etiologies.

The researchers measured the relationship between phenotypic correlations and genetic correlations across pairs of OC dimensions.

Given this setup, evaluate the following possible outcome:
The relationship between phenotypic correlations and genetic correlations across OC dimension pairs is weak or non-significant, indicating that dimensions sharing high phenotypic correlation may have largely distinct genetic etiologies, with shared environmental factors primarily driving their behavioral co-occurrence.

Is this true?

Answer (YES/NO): NO